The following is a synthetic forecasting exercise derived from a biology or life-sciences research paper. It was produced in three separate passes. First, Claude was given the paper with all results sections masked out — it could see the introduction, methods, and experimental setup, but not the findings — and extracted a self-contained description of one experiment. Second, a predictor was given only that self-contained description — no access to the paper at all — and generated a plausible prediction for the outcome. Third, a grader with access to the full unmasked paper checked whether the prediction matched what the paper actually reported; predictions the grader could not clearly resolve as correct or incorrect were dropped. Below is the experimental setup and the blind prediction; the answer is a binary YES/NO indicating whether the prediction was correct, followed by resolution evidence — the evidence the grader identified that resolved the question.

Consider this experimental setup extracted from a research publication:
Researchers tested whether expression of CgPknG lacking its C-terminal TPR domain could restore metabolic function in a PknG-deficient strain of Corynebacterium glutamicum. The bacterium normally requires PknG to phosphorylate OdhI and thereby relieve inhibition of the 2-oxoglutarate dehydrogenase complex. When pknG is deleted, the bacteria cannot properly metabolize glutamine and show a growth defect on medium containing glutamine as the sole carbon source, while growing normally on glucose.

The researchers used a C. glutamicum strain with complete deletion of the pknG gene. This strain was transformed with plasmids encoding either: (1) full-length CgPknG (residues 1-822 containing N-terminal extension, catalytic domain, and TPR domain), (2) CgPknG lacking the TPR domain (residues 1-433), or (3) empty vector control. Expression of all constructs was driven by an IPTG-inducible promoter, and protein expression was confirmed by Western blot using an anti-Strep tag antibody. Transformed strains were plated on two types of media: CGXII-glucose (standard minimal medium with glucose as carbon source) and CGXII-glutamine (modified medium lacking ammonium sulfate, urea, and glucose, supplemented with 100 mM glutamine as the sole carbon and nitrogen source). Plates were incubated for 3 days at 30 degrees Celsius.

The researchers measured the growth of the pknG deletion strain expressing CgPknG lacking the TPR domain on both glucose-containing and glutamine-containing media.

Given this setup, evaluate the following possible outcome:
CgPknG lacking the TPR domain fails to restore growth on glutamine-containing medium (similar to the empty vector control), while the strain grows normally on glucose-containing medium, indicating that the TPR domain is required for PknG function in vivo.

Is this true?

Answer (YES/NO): YES